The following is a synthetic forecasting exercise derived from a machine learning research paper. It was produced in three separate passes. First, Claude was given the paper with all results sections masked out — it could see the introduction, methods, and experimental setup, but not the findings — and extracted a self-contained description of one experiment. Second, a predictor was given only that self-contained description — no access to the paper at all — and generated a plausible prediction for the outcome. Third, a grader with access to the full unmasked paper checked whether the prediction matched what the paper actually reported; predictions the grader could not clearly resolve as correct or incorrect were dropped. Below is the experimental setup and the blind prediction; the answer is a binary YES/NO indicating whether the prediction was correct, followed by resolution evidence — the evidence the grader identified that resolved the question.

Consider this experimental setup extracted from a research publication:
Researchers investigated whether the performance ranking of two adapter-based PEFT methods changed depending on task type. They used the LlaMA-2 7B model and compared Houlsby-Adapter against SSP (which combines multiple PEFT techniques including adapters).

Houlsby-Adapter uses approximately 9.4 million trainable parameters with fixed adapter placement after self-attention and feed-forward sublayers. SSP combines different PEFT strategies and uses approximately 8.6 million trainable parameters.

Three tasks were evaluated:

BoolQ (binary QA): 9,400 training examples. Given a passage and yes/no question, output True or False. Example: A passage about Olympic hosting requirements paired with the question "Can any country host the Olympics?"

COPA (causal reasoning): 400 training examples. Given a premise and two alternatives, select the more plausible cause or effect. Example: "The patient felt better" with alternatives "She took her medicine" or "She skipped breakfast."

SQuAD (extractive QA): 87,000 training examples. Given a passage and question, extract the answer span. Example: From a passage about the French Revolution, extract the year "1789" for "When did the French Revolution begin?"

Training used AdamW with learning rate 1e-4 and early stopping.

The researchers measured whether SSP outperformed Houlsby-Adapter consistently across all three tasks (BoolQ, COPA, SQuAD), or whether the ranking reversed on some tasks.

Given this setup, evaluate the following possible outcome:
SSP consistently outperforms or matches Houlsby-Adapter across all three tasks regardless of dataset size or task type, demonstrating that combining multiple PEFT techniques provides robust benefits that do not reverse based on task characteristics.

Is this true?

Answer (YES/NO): YES